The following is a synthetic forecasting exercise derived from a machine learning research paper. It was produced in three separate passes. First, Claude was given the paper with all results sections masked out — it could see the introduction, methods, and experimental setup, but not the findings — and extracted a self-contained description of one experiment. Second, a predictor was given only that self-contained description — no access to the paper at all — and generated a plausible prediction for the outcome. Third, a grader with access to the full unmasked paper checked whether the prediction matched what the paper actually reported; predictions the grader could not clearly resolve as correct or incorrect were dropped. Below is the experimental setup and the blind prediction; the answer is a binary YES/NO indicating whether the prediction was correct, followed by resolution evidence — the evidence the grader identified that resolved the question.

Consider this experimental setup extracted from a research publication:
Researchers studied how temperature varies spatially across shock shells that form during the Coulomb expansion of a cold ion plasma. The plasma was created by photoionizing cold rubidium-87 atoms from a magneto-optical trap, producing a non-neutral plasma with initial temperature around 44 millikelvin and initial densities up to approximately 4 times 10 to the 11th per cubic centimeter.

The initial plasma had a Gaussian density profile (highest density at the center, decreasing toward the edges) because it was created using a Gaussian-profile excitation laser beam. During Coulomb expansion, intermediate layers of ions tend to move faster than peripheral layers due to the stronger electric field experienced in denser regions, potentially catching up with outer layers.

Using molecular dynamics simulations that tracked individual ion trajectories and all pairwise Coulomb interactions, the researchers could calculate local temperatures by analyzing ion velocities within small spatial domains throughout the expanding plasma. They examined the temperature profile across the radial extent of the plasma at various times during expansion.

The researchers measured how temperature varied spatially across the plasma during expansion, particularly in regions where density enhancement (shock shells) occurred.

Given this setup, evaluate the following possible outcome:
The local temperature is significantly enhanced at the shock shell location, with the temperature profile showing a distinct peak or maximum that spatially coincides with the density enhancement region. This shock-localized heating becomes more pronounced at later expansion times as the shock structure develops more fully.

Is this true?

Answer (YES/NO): NO